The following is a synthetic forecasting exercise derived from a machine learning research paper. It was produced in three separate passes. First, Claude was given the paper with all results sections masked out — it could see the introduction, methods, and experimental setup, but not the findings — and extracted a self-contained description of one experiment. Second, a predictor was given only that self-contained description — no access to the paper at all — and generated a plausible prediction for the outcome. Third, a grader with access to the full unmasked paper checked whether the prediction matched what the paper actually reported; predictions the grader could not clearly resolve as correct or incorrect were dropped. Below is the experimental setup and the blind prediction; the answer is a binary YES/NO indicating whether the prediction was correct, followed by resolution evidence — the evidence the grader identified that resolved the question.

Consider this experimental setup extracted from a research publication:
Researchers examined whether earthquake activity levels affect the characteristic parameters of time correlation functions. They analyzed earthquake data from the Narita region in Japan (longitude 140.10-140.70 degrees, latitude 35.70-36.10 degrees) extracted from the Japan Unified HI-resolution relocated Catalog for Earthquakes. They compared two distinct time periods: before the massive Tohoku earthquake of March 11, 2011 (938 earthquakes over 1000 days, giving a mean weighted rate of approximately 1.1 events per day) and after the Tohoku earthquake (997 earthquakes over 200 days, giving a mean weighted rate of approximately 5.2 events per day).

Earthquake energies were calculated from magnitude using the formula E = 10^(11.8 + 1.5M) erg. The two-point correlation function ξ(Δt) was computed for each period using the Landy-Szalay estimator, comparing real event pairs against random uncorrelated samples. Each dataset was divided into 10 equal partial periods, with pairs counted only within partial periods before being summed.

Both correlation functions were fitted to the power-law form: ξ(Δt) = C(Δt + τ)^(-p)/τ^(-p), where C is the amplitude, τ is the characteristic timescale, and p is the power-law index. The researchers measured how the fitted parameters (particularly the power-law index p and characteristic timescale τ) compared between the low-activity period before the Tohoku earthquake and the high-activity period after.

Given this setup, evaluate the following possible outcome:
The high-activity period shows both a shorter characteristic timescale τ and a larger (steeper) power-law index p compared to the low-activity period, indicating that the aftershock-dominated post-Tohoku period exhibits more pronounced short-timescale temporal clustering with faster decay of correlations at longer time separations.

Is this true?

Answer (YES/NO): NO